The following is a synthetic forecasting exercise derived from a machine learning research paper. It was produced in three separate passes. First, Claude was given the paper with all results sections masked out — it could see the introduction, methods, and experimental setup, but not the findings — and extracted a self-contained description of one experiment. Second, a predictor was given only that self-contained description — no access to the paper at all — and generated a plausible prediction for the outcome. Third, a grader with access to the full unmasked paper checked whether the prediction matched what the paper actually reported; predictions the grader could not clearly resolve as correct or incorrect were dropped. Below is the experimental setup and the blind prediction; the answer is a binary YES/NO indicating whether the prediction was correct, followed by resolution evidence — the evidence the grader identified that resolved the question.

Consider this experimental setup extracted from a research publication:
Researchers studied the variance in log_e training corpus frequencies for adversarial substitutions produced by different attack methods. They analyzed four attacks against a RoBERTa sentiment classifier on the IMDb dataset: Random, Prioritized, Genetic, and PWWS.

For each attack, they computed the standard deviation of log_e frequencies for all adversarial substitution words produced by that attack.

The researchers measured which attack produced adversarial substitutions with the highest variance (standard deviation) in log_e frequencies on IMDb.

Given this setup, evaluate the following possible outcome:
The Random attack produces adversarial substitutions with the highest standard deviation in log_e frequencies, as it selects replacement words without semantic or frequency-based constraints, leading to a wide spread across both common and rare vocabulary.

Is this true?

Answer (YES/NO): NO